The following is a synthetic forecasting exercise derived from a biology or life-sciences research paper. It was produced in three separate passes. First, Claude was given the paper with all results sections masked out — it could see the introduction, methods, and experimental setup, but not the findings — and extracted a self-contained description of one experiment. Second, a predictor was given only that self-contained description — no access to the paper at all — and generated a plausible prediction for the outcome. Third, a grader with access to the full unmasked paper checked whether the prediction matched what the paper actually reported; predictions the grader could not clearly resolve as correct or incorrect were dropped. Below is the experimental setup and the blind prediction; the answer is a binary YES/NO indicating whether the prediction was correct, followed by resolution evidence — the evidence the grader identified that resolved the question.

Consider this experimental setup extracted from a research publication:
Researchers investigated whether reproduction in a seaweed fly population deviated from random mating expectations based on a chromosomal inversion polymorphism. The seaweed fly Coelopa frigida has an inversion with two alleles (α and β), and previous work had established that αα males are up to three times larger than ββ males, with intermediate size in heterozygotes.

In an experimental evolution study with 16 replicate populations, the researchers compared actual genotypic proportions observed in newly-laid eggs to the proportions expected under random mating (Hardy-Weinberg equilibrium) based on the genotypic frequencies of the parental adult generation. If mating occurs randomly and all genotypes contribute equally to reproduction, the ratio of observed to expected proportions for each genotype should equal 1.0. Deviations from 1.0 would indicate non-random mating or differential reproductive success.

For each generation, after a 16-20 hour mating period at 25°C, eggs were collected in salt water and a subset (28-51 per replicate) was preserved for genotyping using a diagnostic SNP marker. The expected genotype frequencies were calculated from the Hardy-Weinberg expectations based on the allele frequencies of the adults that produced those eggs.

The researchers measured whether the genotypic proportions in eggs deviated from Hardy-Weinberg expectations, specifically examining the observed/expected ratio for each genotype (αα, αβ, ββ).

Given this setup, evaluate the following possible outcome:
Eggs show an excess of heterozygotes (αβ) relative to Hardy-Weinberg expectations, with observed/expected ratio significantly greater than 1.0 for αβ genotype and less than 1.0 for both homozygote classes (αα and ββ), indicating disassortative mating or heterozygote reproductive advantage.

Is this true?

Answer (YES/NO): NO